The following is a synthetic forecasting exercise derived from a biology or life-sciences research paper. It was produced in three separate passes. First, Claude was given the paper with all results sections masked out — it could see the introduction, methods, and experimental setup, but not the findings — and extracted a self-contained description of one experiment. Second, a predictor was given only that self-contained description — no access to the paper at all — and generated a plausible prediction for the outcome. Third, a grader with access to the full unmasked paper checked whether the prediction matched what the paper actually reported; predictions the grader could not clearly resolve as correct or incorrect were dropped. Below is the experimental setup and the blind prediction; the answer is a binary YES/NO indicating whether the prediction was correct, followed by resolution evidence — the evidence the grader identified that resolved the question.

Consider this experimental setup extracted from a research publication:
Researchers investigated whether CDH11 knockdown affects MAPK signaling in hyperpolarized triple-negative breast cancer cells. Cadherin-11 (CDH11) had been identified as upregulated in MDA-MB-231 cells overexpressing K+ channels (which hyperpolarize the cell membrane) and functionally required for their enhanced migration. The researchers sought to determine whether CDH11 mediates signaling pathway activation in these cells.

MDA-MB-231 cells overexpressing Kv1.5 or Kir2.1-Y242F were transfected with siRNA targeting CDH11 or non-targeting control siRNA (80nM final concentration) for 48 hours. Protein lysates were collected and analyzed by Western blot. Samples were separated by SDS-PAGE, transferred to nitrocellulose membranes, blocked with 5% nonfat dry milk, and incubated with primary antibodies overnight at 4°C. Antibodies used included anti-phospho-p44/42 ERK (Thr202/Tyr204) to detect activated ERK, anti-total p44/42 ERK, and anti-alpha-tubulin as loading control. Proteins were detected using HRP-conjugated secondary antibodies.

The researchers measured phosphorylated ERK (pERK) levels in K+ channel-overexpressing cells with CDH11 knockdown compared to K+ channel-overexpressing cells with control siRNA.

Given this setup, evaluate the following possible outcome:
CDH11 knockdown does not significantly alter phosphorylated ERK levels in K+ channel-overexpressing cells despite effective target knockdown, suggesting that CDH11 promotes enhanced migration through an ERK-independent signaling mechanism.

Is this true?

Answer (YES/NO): NO